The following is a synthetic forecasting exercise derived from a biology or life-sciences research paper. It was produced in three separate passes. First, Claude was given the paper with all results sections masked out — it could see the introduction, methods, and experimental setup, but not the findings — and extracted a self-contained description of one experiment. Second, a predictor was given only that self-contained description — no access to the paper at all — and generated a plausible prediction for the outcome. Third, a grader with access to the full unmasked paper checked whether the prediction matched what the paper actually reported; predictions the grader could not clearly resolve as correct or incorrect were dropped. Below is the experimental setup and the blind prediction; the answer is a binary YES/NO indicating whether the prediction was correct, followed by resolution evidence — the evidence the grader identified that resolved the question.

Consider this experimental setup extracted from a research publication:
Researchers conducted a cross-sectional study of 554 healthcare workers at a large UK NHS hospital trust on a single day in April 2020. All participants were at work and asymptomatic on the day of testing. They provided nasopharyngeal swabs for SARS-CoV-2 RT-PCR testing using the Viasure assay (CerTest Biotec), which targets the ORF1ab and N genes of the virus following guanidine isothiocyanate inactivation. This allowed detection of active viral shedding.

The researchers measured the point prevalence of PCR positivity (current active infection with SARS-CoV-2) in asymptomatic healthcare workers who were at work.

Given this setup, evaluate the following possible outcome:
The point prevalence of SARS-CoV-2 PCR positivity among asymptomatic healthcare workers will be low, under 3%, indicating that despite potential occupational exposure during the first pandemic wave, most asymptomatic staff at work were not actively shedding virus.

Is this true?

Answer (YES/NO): YES